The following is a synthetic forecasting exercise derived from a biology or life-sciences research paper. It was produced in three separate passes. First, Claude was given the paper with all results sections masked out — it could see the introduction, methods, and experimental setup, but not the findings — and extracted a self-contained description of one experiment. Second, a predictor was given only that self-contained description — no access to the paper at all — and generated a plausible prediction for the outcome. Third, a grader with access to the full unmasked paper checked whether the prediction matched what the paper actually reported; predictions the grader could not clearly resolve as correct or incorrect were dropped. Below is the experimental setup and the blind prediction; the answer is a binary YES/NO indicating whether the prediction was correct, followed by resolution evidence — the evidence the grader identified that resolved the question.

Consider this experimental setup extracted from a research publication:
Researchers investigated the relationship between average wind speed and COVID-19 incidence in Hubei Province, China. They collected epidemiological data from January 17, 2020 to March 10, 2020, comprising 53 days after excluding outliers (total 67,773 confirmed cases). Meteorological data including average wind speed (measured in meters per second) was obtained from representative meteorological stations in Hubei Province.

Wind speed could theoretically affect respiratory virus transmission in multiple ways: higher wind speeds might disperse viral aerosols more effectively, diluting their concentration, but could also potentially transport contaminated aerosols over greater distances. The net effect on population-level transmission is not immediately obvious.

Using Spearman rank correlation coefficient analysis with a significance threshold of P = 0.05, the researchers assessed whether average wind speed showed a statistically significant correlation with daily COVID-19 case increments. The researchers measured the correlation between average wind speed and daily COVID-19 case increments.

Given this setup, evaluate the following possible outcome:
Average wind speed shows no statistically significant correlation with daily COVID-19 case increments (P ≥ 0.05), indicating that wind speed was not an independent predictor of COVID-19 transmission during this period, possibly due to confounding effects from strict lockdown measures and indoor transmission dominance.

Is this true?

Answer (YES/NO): YES